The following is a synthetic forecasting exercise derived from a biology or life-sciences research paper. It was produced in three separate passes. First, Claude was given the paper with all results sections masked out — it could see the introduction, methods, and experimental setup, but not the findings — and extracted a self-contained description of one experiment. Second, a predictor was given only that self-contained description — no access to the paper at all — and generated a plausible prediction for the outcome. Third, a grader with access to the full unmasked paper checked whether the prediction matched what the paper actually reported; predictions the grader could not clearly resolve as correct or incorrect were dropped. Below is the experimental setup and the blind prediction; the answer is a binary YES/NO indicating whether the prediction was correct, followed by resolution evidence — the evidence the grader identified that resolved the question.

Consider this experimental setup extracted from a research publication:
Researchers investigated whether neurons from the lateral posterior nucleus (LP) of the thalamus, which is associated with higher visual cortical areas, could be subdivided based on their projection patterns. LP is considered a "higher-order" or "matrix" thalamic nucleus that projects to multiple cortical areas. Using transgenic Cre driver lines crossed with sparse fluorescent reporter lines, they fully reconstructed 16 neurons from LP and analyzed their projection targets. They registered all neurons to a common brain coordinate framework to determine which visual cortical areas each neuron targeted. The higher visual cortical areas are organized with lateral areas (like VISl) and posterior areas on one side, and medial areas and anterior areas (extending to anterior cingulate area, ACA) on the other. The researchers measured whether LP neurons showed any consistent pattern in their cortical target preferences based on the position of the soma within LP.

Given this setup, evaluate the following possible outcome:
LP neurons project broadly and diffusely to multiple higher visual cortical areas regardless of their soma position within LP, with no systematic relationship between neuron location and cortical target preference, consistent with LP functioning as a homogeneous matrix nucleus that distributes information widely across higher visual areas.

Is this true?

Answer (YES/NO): NO